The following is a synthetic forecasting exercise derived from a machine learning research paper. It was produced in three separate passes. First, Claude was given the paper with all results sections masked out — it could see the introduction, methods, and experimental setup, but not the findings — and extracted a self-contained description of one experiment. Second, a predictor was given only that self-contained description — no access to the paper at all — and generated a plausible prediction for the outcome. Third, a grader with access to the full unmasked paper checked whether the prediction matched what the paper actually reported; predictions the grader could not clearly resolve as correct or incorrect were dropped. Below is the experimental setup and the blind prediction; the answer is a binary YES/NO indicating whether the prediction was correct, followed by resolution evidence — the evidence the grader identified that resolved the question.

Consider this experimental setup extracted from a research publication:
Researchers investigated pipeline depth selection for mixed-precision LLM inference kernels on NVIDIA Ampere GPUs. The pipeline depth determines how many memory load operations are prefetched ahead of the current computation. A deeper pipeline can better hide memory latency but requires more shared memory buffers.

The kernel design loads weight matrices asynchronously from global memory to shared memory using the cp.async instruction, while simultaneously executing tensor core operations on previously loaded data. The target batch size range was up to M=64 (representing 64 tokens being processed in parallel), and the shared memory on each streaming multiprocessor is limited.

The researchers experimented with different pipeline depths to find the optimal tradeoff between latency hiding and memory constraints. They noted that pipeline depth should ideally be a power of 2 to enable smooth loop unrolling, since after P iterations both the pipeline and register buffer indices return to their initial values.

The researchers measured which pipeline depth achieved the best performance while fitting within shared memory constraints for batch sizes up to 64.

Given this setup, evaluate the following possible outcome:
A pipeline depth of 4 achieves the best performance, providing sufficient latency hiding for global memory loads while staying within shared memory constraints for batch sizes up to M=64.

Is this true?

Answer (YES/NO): YES